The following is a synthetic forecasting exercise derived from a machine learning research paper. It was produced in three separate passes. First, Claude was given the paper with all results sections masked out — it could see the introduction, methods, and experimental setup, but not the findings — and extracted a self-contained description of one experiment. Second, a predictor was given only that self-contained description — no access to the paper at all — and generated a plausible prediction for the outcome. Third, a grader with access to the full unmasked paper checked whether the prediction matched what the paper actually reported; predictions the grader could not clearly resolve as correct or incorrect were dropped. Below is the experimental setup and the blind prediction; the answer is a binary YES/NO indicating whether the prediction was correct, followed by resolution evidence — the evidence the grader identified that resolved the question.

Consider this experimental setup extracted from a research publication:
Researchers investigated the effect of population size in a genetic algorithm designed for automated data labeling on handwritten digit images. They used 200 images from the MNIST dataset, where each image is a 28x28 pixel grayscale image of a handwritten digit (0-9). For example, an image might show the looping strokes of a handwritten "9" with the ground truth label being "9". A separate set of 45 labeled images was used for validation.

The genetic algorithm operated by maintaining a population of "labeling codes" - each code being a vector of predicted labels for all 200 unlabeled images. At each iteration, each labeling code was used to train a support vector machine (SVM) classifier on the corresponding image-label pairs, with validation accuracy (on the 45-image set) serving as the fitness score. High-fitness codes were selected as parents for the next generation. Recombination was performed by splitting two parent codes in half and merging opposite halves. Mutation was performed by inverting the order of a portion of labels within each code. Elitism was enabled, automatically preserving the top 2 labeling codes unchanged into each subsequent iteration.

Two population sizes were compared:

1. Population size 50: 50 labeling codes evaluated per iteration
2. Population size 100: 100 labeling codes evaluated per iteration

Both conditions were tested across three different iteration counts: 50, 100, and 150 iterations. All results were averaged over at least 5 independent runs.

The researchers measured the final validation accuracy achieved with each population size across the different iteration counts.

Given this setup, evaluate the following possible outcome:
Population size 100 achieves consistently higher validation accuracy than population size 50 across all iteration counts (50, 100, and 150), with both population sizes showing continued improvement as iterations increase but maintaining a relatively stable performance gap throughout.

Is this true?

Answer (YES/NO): NO